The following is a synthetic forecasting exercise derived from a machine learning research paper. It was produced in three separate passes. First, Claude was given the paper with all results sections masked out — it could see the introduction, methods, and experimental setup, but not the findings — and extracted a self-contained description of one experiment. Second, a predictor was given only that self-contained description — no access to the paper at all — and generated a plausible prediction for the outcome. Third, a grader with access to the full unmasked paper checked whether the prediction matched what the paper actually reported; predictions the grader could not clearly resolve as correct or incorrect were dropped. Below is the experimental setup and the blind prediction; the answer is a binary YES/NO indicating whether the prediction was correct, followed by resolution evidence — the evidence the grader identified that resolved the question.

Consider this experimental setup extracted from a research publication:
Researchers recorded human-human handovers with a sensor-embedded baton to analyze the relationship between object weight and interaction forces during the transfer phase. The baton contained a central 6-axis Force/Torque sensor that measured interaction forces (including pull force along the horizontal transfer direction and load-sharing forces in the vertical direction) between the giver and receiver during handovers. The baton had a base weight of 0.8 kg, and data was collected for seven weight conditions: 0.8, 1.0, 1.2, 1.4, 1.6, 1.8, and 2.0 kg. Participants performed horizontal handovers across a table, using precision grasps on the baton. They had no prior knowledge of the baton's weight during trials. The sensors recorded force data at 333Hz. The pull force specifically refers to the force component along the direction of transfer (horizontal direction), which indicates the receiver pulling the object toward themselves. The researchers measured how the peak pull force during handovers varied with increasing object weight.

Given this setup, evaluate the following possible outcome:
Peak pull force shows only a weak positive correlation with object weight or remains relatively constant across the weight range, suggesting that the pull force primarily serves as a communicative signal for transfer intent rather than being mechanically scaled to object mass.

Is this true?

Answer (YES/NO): NO